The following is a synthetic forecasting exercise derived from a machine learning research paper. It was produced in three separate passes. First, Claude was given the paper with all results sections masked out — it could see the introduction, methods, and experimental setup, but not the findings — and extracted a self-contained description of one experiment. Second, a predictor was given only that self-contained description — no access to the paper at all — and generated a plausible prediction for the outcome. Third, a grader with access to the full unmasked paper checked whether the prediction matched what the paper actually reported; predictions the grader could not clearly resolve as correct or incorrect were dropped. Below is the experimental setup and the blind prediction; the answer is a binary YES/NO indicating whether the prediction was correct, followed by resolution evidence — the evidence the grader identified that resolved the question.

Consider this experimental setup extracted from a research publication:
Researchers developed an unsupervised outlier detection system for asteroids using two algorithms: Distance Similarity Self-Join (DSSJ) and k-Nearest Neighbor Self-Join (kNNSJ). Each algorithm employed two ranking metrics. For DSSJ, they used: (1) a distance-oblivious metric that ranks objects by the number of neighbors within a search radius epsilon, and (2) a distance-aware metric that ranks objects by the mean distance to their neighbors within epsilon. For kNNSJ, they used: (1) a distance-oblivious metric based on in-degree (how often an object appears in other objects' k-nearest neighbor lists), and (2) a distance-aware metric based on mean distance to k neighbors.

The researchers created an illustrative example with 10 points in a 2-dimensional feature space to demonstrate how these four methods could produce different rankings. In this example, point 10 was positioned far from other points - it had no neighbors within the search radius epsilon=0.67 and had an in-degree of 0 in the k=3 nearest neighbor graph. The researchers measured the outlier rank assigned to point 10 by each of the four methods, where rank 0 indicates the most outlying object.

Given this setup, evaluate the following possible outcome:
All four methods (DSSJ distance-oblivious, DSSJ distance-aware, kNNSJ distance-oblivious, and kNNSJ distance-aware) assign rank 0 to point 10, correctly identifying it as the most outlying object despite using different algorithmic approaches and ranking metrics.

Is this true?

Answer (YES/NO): YES